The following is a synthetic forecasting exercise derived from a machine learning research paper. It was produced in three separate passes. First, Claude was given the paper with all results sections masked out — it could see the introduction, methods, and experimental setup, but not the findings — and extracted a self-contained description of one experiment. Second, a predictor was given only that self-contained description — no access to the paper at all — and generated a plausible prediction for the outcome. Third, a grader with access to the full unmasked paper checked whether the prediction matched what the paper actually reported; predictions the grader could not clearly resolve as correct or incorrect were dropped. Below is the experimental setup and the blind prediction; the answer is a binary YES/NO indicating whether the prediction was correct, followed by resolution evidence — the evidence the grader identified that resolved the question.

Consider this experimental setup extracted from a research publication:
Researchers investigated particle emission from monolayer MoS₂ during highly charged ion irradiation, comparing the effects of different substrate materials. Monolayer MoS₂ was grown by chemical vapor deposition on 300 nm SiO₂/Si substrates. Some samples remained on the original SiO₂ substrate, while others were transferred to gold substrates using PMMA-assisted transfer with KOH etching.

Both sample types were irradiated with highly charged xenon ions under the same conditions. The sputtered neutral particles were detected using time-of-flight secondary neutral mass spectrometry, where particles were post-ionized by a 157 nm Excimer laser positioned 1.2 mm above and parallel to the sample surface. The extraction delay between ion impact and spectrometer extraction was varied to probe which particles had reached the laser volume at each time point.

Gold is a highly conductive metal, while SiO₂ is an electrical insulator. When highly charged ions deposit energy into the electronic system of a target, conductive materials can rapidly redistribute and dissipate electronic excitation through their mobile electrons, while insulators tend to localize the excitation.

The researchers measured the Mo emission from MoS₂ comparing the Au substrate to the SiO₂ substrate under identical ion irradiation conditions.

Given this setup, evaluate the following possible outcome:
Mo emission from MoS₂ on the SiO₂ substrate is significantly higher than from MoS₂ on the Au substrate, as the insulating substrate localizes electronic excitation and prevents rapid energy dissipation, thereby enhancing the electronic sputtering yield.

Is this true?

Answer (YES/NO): NO